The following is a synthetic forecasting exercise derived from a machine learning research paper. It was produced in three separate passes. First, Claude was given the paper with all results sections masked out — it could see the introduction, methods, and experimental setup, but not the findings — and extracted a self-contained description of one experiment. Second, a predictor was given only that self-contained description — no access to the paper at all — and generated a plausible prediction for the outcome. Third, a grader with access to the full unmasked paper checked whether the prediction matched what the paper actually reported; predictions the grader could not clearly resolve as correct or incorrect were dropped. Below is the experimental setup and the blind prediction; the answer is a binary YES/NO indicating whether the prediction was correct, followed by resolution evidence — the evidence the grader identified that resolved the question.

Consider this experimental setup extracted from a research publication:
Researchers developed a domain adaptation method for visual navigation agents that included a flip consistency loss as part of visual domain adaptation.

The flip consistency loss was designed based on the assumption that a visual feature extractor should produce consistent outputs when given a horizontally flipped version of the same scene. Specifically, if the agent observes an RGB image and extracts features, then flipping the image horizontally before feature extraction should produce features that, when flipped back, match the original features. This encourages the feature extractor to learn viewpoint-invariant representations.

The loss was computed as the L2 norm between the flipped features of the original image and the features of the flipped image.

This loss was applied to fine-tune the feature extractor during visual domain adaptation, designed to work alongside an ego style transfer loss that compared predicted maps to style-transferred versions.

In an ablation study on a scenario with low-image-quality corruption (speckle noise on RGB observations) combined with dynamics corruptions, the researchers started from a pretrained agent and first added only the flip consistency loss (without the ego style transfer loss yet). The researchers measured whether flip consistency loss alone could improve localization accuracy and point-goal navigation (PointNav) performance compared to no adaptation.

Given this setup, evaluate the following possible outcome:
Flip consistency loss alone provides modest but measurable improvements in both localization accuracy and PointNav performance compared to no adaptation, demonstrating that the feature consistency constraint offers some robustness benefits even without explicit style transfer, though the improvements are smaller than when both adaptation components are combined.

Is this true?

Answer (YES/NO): YES